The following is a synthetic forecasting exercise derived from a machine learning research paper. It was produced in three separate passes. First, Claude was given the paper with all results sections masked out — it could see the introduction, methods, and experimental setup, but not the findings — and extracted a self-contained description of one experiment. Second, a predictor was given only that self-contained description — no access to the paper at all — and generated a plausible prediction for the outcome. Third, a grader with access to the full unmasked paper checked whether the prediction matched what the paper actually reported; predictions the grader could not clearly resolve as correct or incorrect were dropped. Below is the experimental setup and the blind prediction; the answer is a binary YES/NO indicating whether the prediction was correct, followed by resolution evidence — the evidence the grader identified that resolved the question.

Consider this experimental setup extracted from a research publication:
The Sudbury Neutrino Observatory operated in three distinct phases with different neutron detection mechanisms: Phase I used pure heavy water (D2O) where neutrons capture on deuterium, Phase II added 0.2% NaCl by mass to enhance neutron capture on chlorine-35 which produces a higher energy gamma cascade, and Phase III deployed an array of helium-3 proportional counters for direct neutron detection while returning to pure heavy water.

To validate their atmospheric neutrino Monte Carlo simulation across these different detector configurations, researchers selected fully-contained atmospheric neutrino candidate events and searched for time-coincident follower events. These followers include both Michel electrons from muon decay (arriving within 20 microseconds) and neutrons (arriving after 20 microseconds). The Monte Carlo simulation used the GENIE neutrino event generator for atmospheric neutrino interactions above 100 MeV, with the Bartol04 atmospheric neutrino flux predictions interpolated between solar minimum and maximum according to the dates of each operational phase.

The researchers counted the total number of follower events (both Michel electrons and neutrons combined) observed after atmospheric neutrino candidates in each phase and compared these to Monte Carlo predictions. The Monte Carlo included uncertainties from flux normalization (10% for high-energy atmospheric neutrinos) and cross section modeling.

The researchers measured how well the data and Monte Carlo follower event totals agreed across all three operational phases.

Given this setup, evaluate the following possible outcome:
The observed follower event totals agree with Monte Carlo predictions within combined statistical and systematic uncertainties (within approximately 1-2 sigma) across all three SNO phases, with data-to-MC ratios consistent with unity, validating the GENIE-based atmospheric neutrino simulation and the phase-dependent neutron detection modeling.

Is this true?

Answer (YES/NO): YES